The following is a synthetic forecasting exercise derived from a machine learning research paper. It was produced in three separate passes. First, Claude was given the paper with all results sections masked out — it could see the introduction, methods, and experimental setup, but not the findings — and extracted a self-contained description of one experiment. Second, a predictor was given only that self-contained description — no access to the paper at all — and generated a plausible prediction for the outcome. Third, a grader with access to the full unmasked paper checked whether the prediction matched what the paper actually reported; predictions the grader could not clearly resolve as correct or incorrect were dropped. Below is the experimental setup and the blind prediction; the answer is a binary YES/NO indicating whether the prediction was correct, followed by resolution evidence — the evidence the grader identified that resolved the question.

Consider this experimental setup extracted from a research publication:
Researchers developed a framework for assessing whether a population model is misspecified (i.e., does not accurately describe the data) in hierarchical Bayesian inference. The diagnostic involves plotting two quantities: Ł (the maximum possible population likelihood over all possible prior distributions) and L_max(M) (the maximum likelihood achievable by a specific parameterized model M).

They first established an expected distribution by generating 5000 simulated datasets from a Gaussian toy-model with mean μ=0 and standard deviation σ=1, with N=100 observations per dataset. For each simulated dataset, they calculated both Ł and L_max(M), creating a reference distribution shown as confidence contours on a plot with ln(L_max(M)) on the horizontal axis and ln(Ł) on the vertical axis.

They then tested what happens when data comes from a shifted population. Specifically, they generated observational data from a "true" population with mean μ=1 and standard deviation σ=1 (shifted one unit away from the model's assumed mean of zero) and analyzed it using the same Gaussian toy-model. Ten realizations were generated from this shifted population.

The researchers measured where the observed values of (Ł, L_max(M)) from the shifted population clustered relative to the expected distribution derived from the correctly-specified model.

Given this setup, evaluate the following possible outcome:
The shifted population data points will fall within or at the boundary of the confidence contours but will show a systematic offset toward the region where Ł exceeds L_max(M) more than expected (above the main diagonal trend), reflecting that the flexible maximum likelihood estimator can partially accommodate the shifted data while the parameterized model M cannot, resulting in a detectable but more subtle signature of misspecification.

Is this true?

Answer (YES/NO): NO